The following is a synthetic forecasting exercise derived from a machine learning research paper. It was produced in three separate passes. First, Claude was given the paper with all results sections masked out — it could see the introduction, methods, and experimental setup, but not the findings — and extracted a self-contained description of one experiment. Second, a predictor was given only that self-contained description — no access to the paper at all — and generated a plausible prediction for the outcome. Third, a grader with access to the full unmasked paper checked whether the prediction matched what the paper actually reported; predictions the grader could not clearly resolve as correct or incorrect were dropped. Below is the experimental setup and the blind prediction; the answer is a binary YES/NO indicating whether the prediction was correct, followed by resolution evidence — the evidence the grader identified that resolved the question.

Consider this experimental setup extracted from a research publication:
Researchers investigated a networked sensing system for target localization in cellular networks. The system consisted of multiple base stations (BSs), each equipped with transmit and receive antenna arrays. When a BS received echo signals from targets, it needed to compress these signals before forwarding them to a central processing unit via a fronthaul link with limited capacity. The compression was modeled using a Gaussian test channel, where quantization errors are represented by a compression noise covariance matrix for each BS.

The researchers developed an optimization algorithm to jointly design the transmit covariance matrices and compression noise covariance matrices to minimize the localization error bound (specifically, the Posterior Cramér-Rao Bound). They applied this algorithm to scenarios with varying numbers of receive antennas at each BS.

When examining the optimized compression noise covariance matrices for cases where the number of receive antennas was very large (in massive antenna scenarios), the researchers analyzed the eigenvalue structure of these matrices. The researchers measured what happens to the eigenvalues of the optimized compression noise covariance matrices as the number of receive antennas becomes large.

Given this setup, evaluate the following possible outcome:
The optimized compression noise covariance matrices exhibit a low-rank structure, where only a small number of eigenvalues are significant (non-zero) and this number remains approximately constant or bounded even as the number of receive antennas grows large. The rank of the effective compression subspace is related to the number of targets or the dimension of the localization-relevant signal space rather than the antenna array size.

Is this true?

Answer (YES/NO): YES